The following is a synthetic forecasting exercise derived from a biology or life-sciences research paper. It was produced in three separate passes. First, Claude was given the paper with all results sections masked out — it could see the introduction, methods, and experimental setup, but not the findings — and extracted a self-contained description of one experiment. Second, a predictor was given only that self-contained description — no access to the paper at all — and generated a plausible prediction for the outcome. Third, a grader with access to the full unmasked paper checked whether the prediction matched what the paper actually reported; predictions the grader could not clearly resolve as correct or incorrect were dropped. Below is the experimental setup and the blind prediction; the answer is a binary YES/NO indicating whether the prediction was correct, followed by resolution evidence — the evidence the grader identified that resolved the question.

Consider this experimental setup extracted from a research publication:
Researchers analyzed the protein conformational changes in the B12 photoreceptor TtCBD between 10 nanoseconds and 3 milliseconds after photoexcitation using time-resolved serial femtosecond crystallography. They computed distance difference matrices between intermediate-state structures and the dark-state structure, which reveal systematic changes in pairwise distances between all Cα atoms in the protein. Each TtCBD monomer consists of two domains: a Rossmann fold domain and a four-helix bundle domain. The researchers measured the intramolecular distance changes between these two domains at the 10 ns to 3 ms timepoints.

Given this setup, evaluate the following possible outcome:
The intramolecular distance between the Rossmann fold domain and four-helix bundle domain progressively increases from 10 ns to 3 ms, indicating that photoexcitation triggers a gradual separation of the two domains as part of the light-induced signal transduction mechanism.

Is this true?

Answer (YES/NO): NO